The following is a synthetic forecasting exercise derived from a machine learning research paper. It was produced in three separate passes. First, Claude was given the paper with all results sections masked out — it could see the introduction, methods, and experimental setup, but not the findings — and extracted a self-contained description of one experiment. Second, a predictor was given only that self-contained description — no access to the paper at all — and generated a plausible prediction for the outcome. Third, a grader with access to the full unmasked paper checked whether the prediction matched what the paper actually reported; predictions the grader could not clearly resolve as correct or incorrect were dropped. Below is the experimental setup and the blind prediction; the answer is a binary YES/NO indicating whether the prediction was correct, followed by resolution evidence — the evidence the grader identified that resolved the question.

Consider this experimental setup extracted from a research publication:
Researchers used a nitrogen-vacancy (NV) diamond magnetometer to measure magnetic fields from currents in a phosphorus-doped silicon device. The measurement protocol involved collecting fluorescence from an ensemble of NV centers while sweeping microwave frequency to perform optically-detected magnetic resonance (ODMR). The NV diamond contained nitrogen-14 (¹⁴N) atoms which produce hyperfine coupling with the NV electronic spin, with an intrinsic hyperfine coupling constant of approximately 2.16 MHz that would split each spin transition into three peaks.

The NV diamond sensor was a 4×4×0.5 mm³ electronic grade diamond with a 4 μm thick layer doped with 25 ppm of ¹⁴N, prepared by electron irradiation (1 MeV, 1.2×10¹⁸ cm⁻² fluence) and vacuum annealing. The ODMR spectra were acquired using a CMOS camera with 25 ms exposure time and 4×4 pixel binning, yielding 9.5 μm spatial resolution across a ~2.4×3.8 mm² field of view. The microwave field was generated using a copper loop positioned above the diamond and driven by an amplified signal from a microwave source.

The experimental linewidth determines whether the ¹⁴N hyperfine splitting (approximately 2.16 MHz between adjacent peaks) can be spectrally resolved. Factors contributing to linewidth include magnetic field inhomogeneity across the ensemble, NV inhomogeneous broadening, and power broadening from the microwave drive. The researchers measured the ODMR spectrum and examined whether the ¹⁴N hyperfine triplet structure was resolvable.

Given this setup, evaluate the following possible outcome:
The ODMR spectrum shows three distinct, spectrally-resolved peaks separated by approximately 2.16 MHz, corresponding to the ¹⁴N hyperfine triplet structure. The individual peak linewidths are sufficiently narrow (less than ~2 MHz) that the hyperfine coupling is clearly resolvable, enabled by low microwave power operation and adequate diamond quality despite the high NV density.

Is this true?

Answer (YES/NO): YES